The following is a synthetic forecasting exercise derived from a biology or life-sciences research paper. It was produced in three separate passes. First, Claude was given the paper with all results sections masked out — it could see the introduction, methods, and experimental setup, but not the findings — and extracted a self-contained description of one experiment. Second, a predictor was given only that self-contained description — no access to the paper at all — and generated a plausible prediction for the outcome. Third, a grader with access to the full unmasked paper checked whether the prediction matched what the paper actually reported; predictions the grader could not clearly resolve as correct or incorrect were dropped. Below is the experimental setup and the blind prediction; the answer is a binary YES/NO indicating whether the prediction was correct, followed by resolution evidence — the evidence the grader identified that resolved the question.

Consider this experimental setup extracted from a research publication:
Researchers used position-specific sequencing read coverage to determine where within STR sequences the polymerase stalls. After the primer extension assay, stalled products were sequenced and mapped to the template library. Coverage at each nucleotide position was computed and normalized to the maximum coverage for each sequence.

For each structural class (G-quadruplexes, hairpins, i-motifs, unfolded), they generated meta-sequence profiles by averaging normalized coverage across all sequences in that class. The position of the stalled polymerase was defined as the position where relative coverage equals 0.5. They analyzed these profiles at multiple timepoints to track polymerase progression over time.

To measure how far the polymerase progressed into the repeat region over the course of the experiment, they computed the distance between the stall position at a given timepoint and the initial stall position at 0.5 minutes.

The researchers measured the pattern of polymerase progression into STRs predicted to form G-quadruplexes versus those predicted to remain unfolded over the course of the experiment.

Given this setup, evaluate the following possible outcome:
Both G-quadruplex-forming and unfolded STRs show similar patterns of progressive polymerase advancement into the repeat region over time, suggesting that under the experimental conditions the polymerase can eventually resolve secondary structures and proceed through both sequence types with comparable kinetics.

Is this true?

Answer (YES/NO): NO